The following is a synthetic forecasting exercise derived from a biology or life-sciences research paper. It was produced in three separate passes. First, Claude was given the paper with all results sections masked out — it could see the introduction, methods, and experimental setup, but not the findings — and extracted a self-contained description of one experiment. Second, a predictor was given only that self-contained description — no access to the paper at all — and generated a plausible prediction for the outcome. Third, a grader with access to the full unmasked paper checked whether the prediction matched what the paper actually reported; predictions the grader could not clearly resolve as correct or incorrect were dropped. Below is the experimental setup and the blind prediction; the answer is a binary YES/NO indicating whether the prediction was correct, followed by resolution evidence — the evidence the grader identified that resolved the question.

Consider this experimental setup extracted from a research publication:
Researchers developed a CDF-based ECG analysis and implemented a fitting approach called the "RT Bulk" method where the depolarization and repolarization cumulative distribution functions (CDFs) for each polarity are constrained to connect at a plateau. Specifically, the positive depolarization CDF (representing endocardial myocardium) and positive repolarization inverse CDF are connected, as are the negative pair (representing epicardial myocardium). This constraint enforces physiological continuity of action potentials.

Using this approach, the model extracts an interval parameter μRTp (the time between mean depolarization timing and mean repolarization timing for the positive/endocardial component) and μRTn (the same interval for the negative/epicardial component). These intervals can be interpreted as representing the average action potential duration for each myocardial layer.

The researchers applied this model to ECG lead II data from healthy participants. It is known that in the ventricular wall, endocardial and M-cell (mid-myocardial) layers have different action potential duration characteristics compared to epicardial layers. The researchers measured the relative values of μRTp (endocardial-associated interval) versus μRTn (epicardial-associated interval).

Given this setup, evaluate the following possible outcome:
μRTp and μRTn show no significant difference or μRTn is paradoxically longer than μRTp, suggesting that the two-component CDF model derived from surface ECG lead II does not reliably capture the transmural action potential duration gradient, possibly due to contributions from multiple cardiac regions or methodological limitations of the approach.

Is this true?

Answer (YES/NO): NO